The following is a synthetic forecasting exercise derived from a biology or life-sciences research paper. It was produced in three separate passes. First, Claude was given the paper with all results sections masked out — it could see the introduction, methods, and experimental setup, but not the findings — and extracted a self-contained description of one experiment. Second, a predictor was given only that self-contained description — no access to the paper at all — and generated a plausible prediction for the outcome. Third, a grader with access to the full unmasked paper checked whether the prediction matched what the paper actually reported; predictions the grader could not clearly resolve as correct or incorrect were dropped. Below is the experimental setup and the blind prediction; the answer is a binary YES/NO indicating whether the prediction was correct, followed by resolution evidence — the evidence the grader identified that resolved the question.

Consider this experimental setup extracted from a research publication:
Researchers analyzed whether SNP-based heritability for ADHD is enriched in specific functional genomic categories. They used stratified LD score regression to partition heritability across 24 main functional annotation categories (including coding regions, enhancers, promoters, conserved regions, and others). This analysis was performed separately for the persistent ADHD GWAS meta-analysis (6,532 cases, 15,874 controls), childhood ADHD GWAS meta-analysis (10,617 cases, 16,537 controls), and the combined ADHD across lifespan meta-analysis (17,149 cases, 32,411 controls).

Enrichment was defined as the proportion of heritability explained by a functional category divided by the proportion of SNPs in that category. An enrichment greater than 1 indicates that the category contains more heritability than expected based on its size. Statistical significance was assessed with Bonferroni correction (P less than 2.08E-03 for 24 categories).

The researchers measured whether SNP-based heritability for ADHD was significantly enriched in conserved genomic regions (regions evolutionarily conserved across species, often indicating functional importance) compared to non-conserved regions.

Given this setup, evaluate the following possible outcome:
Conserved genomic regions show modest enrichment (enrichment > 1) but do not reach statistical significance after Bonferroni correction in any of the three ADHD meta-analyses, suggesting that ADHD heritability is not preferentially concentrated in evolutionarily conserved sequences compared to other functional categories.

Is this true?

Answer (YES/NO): NO